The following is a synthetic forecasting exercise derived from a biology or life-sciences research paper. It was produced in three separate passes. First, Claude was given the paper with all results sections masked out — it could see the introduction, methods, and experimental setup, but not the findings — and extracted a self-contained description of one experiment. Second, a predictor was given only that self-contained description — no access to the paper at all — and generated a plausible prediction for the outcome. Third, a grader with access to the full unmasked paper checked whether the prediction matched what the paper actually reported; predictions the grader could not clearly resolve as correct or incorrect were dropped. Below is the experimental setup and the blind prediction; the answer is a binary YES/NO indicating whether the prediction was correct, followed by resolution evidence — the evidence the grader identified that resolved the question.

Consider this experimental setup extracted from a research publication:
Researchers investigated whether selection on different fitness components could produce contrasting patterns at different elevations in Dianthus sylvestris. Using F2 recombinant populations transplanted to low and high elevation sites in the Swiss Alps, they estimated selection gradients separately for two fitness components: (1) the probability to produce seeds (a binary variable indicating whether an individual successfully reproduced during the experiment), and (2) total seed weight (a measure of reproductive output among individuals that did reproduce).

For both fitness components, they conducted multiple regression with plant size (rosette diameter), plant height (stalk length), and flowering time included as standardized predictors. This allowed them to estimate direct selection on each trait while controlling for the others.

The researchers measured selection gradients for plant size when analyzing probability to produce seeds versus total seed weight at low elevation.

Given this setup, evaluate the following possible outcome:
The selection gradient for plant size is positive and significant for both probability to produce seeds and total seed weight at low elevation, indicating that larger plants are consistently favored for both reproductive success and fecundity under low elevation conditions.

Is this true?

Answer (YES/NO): NO